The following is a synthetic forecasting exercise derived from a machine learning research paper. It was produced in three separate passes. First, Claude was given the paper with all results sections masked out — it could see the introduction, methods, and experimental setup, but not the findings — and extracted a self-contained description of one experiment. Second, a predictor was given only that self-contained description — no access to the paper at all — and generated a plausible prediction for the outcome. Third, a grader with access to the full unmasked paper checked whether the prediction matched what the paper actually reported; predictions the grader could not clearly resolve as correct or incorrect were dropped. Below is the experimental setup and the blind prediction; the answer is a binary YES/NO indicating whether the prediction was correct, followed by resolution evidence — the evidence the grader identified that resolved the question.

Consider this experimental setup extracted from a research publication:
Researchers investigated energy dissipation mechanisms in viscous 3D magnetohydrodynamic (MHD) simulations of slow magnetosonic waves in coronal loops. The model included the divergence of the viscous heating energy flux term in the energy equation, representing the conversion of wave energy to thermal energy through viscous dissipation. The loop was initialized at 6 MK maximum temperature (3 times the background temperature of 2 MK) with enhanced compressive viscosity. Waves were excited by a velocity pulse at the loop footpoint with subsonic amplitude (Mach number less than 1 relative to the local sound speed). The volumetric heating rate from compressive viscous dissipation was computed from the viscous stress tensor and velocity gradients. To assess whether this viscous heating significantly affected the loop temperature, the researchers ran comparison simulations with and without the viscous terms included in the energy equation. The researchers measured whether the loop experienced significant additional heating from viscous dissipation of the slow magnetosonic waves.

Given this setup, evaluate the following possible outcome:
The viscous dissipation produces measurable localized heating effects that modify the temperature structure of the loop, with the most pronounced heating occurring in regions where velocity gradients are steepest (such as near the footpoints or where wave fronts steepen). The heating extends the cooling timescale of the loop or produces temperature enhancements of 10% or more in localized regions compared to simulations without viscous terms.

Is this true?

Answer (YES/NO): NO